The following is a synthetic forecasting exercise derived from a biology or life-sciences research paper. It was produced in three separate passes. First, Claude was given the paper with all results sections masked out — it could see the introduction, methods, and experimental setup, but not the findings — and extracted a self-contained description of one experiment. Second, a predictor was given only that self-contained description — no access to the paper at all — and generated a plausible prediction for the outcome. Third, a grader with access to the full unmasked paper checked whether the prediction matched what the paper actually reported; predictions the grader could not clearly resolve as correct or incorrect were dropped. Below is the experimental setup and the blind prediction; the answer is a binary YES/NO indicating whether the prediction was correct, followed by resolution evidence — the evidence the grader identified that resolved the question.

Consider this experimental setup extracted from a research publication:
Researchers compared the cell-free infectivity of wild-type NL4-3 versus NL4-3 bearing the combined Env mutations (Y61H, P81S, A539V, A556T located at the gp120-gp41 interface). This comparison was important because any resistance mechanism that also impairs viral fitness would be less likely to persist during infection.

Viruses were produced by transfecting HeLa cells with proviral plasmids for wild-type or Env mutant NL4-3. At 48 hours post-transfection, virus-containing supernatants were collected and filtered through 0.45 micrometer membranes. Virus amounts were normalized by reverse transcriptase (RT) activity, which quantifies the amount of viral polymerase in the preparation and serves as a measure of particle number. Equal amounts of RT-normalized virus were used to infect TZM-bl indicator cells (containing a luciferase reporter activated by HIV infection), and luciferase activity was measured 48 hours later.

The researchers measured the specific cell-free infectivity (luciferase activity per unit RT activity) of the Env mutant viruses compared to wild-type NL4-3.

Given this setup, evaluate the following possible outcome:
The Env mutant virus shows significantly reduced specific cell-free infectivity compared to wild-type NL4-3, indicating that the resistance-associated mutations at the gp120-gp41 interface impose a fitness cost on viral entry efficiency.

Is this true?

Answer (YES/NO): NO